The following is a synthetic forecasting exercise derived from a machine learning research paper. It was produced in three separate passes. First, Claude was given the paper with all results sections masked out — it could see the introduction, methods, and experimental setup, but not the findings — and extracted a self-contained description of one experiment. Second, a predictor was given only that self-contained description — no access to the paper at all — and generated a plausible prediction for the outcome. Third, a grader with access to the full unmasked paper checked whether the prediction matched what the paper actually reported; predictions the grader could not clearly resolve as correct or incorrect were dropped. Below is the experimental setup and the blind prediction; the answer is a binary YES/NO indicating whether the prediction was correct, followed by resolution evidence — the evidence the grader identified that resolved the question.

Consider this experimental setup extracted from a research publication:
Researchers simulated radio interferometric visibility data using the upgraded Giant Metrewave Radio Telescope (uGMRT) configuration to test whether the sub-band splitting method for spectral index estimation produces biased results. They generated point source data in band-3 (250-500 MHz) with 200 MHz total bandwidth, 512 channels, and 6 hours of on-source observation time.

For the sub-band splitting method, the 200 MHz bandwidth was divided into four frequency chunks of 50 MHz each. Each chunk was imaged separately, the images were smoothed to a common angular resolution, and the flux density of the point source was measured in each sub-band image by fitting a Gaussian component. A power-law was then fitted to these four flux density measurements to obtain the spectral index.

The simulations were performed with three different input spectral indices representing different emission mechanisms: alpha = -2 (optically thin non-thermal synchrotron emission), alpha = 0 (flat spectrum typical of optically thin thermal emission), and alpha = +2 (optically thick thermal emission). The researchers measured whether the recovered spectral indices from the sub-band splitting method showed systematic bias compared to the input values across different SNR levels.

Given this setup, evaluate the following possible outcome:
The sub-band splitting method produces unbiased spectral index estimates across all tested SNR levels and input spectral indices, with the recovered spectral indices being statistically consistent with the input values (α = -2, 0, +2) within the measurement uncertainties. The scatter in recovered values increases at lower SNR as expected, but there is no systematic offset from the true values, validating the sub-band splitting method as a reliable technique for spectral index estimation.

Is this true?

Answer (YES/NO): NO